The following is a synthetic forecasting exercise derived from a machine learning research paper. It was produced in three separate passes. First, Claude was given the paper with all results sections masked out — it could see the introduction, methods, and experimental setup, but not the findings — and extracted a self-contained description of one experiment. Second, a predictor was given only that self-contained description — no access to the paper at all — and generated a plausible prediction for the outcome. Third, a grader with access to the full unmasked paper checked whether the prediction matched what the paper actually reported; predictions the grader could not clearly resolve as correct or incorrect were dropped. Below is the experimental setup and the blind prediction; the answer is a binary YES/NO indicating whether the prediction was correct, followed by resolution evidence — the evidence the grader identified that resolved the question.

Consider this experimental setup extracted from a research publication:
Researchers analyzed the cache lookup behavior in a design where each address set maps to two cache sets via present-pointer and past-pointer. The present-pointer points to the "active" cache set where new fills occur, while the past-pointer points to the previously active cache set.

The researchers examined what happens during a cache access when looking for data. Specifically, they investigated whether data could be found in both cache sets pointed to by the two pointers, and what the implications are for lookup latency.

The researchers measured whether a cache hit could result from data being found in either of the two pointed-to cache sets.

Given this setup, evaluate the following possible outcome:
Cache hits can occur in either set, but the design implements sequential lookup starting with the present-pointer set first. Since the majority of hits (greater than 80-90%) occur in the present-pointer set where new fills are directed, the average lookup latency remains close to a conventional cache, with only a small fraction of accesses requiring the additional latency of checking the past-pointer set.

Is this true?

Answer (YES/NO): NO